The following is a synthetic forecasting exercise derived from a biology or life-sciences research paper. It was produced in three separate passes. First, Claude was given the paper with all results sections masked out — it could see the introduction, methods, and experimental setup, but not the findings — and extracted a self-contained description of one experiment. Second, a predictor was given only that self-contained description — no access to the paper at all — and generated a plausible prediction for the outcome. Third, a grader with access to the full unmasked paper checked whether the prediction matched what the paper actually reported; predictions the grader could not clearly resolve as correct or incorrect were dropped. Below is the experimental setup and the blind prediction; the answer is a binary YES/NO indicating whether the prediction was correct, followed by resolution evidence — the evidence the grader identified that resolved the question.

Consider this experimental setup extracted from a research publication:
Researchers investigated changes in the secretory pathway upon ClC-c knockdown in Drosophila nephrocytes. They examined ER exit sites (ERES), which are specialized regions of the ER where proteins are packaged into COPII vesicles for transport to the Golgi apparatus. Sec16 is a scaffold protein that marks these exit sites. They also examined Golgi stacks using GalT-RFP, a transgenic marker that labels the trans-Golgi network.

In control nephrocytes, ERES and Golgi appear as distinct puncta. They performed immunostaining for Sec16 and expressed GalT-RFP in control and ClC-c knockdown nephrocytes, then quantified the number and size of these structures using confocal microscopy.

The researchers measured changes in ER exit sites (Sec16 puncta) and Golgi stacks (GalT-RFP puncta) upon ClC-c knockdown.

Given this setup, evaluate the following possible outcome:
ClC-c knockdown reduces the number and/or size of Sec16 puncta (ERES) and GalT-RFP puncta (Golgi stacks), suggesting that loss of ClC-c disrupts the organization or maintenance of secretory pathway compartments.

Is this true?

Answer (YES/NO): NO